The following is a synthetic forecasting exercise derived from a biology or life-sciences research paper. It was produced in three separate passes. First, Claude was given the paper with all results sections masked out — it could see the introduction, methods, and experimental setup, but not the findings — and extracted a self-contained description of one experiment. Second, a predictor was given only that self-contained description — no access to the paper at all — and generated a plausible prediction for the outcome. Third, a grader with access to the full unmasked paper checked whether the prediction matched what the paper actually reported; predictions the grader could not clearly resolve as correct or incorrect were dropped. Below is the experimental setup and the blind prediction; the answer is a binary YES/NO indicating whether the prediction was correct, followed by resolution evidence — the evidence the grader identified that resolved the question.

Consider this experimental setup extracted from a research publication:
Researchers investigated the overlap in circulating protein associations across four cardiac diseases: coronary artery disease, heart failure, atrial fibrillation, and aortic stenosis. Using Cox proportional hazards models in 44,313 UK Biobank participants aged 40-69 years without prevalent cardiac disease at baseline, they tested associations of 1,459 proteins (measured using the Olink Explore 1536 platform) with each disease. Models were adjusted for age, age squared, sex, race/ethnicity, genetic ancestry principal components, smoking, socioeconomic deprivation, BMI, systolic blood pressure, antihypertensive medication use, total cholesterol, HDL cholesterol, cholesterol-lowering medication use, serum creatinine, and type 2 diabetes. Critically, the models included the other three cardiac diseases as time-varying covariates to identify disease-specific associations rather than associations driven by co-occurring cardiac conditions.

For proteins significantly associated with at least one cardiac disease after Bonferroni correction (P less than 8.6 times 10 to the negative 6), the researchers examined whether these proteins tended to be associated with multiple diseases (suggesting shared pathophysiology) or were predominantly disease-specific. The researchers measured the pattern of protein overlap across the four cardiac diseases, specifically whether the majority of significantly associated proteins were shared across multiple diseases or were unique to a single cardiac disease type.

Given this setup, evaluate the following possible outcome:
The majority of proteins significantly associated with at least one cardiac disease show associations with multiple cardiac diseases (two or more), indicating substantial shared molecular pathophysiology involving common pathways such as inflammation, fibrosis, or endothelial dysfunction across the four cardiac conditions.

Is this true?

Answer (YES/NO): YES